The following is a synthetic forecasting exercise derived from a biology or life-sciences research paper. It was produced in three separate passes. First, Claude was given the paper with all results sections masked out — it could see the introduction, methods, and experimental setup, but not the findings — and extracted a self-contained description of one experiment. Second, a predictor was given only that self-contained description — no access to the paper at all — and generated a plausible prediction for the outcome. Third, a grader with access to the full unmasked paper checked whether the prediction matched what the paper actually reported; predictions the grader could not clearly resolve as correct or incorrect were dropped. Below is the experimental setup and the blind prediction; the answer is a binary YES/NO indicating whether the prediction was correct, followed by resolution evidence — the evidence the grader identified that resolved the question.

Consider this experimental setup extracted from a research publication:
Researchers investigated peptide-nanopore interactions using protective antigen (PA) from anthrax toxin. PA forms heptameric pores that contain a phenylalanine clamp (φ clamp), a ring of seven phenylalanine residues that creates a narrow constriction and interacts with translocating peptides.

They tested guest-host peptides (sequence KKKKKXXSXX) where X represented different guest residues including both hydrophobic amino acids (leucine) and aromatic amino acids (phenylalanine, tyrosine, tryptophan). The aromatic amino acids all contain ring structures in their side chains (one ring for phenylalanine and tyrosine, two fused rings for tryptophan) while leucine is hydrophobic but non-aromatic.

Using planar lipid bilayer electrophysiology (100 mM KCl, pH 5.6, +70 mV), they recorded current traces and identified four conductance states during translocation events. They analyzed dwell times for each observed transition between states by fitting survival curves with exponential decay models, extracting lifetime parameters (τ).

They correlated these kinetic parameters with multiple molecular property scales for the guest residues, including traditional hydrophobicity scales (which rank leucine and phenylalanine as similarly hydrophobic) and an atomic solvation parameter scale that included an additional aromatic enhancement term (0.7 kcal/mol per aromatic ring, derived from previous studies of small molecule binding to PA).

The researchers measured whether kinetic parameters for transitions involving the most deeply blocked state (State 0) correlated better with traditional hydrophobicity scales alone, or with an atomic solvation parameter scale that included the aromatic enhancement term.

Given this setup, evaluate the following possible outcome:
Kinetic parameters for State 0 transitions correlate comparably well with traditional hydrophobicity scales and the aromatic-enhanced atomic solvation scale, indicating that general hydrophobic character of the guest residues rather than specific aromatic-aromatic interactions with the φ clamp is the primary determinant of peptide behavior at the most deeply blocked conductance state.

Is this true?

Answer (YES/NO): NO